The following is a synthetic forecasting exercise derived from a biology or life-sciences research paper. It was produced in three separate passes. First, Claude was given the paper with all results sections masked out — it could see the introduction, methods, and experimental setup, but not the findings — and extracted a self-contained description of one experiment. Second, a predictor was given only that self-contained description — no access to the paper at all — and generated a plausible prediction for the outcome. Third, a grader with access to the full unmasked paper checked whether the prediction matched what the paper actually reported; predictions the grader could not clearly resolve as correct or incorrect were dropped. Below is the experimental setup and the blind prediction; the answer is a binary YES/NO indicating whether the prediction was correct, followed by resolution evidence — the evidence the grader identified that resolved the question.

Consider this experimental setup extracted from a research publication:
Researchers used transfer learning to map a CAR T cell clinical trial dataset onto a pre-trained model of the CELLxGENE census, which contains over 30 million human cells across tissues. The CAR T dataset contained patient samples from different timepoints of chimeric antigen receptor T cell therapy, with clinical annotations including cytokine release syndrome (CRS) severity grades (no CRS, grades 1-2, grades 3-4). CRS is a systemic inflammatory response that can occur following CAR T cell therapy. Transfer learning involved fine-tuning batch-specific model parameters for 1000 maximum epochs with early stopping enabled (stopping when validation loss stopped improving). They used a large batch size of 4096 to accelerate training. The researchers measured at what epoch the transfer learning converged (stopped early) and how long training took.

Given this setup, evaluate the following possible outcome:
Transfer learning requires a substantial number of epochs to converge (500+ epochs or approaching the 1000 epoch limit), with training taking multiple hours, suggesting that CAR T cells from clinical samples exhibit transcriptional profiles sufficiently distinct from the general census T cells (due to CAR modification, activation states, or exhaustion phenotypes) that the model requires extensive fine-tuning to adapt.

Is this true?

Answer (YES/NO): NO